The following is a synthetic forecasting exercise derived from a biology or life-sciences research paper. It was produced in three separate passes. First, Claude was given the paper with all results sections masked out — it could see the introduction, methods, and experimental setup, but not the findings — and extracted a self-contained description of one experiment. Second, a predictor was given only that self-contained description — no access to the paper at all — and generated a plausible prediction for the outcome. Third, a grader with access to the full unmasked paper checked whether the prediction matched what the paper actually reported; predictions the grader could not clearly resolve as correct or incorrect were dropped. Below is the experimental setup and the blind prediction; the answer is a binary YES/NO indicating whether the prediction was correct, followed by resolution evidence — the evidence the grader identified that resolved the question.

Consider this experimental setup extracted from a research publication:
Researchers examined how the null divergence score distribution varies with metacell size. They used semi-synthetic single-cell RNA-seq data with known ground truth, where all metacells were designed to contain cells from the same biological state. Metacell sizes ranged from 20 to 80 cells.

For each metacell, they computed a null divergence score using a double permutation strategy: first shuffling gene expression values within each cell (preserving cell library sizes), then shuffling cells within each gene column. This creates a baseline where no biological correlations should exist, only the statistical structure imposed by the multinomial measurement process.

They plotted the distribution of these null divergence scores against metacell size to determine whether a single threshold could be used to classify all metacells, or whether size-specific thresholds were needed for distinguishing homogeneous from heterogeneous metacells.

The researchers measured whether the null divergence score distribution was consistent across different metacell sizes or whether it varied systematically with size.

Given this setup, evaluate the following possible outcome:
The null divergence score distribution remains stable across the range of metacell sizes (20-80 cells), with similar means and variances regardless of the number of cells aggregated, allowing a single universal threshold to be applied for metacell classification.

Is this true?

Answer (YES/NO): NO